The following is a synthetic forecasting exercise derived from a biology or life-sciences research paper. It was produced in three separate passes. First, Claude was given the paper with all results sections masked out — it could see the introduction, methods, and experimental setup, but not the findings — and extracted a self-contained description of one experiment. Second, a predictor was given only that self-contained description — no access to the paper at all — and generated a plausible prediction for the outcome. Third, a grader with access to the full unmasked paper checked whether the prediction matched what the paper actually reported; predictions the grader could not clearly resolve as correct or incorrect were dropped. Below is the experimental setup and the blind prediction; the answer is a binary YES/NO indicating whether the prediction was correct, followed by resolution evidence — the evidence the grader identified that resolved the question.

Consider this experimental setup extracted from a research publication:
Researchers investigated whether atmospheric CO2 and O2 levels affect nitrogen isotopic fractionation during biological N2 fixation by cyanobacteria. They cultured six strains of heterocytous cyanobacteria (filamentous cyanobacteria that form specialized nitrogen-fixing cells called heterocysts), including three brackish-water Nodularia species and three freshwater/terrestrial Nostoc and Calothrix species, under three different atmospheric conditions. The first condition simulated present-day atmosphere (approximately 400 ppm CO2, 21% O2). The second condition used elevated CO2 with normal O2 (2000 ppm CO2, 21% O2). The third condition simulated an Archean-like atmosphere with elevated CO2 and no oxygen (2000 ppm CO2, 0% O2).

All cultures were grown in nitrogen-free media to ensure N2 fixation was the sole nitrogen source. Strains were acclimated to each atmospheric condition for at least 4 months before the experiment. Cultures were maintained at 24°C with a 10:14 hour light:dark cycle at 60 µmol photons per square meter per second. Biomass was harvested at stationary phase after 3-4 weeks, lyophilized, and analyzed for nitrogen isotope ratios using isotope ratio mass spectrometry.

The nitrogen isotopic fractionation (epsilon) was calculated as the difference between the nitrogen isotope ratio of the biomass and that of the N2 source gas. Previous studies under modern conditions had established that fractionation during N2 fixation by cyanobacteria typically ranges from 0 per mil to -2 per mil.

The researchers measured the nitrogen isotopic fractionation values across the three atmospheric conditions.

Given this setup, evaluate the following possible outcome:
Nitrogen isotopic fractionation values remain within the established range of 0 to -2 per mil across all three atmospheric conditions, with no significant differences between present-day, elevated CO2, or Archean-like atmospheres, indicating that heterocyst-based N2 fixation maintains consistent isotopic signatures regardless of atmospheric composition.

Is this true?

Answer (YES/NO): NO